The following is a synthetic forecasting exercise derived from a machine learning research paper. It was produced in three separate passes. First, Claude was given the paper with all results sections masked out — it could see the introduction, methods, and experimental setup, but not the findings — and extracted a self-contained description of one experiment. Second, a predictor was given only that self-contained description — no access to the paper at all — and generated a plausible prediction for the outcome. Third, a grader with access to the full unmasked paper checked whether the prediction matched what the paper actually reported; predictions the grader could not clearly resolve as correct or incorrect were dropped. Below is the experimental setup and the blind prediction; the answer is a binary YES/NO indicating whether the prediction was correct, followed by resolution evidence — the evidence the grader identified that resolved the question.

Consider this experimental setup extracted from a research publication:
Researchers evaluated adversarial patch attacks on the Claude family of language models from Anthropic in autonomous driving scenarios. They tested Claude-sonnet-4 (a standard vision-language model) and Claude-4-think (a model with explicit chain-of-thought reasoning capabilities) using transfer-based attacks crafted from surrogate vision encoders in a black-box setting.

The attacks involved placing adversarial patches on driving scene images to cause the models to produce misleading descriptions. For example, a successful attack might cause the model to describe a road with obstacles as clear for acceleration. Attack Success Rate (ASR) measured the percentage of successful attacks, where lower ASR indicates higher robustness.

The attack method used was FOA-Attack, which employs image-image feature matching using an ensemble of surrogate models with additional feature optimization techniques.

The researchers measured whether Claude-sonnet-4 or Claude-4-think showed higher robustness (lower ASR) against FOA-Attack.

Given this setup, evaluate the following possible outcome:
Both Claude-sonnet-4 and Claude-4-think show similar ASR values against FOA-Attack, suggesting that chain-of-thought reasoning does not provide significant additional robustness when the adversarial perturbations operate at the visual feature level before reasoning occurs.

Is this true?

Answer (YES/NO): YES